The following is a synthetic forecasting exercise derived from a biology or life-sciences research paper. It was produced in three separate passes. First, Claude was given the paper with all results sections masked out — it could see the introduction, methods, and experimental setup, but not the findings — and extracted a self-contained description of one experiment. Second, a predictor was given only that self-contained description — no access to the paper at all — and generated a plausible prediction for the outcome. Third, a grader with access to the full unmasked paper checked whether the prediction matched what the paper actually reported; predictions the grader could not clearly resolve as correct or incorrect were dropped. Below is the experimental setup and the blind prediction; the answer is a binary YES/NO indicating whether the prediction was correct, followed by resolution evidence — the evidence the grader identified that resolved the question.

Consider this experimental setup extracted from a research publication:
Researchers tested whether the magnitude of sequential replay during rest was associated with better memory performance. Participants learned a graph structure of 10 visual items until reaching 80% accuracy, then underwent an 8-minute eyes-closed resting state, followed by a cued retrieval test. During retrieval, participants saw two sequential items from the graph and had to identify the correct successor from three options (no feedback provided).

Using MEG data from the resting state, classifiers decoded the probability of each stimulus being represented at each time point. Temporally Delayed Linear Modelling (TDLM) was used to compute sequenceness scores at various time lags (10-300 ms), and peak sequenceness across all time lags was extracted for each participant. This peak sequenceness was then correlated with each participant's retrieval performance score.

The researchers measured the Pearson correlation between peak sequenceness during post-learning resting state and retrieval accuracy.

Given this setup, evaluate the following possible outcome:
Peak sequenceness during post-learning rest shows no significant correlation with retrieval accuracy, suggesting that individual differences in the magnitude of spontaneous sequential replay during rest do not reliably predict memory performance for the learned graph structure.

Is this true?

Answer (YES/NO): YES